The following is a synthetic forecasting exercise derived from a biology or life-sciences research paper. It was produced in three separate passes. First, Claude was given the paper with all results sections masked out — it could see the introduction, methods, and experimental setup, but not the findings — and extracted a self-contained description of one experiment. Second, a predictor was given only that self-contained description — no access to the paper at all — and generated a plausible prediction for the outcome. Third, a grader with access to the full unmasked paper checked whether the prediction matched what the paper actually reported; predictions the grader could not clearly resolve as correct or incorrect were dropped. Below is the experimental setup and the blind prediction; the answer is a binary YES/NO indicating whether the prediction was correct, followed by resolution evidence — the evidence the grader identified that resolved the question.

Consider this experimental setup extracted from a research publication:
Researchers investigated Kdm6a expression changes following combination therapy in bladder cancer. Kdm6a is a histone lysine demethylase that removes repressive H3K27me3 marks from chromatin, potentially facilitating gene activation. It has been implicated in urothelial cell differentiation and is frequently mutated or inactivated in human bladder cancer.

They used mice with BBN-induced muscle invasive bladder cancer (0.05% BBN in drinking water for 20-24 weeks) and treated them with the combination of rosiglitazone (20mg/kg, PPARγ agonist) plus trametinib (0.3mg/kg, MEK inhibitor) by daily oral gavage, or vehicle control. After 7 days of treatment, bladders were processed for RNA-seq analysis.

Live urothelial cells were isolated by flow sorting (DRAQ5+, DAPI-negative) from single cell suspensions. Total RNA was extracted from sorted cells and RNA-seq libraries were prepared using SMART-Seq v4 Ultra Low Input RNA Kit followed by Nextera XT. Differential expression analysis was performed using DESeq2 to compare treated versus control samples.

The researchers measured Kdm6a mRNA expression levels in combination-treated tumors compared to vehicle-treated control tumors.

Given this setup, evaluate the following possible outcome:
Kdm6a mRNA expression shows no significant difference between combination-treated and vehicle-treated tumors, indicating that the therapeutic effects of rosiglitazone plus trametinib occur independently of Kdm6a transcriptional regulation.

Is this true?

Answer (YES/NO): NO